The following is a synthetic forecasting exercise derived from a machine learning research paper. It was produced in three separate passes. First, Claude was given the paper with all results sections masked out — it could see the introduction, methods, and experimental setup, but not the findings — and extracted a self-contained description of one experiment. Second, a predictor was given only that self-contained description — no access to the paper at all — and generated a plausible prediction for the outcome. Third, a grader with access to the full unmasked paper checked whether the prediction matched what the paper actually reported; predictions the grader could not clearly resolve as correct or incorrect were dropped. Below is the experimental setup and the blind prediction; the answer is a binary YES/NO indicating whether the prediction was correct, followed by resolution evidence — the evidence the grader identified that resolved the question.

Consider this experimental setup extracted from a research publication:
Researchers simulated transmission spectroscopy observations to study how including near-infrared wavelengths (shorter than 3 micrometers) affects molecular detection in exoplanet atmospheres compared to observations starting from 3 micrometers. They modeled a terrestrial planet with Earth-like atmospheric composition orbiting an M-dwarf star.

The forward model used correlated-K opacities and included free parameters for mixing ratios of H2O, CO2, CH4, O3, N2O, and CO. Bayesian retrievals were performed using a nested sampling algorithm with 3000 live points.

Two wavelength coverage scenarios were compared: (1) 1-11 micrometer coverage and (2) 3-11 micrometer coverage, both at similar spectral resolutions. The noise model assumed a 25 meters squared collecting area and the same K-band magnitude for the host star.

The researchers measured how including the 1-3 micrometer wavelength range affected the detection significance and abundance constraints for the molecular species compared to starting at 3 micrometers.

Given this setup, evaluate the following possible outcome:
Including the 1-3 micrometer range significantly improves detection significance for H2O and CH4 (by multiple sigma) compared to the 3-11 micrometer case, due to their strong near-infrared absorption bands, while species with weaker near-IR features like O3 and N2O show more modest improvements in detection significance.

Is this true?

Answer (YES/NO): NO